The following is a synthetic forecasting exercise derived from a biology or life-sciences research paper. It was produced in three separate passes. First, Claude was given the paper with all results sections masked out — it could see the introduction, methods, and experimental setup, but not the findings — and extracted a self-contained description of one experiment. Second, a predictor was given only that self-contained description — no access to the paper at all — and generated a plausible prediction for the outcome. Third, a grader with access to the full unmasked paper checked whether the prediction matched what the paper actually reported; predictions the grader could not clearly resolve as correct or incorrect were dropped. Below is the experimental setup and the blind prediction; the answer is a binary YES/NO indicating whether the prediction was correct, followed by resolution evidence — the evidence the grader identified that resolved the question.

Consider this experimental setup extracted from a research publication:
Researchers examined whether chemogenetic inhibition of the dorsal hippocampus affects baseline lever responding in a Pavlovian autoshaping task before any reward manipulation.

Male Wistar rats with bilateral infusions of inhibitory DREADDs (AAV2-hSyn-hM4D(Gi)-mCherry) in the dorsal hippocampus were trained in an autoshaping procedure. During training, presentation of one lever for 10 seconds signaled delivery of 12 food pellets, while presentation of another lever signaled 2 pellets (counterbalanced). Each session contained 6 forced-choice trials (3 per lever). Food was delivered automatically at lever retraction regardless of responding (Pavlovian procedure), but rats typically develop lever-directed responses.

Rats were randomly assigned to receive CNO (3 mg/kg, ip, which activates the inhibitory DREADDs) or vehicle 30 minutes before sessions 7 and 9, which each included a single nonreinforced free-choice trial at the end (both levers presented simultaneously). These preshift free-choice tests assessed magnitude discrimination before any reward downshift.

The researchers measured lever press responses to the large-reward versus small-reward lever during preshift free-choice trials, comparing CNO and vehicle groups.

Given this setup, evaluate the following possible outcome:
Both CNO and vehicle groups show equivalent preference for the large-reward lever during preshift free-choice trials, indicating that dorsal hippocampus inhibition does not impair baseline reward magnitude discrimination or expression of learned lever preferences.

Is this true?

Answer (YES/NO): YES